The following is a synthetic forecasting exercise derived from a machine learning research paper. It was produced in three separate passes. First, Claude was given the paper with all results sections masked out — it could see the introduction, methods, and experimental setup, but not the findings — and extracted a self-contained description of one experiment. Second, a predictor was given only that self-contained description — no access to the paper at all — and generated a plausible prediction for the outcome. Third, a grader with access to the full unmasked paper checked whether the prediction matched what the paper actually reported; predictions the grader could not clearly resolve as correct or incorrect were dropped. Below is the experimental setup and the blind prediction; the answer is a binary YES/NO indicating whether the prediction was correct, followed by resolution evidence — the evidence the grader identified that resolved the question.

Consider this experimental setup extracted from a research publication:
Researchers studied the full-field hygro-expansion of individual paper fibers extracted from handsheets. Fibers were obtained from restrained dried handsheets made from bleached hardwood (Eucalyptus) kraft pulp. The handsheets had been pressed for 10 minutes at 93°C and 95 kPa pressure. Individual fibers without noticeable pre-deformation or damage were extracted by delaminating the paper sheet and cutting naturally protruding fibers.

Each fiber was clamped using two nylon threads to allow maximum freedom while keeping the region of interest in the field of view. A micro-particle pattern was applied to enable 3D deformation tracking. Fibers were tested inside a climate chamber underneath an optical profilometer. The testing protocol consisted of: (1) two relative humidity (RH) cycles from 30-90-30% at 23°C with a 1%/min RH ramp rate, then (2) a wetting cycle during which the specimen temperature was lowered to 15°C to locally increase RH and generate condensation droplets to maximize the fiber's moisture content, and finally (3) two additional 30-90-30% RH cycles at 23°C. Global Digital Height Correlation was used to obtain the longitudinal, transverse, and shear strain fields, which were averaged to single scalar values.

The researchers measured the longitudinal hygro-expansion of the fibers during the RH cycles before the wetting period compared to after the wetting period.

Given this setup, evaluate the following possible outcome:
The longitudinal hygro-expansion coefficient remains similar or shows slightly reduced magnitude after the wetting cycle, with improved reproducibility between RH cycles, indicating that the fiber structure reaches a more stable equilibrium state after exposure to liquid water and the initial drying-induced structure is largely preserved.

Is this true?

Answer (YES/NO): NO